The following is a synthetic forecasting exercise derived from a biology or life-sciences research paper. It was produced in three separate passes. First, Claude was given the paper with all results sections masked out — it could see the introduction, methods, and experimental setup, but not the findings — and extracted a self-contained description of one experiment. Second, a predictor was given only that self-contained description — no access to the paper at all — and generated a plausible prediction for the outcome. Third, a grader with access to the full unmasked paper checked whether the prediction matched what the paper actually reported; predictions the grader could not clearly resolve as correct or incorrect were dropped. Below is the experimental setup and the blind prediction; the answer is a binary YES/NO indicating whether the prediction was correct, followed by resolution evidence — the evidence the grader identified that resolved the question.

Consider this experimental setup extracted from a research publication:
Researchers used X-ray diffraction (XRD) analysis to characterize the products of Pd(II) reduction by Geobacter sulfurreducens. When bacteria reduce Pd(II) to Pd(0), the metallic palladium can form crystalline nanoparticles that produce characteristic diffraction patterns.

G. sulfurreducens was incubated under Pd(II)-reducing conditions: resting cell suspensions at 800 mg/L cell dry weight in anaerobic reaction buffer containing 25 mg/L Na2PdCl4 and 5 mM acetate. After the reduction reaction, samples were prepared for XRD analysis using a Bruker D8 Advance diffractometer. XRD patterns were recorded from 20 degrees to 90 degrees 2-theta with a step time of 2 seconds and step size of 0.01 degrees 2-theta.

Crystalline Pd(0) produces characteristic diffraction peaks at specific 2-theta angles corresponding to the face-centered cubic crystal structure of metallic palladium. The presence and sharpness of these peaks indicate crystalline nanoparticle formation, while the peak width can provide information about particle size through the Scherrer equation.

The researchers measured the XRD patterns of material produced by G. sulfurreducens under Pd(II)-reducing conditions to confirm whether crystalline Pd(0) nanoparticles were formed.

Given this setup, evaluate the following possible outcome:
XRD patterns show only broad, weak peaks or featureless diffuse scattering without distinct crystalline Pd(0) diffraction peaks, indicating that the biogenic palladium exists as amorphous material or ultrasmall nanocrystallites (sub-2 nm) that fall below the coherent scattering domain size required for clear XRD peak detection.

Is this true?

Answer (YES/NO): NO